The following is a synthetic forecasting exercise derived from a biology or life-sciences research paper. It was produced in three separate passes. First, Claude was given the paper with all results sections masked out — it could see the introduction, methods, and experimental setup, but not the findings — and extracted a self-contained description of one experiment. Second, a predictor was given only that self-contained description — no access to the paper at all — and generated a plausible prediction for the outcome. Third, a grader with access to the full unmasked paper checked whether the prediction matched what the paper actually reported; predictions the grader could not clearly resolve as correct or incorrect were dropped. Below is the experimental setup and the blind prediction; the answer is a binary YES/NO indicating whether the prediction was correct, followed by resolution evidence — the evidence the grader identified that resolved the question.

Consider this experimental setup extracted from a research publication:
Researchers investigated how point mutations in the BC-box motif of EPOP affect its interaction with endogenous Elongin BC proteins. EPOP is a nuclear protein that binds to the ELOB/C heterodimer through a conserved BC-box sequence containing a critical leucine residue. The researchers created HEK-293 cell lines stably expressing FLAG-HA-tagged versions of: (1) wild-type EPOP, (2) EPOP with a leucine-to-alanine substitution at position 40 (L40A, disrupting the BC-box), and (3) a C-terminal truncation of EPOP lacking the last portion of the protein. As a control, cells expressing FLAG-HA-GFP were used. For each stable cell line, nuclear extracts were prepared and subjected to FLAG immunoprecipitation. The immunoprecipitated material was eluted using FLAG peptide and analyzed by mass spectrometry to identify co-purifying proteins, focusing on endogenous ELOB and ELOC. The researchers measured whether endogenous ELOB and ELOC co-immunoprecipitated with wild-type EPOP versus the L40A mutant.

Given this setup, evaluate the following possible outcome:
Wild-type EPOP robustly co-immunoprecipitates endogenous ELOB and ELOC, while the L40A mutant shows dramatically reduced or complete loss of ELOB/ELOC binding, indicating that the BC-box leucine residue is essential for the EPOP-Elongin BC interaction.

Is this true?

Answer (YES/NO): YES